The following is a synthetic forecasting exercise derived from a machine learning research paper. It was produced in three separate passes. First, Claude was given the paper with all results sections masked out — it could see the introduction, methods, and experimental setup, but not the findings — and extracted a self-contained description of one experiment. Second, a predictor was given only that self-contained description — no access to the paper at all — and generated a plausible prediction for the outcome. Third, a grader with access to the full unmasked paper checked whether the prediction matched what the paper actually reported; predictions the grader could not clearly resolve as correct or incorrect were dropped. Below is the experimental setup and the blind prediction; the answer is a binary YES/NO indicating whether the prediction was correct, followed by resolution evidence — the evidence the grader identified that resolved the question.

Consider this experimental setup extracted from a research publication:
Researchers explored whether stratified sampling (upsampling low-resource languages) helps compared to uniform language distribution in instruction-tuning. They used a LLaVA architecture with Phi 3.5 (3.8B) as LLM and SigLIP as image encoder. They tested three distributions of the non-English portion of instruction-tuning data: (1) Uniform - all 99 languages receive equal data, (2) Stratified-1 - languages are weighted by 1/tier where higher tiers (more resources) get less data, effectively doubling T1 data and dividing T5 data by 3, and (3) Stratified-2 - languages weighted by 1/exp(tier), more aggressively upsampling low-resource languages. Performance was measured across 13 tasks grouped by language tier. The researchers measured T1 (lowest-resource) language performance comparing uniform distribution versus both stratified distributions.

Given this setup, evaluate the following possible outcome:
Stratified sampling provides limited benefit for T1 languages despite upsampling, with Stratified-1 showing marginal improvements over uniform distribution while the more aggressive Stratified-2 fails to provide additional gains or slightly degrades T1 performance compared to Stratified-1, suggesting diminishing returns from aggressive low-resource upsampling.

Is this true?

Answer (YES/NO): NO